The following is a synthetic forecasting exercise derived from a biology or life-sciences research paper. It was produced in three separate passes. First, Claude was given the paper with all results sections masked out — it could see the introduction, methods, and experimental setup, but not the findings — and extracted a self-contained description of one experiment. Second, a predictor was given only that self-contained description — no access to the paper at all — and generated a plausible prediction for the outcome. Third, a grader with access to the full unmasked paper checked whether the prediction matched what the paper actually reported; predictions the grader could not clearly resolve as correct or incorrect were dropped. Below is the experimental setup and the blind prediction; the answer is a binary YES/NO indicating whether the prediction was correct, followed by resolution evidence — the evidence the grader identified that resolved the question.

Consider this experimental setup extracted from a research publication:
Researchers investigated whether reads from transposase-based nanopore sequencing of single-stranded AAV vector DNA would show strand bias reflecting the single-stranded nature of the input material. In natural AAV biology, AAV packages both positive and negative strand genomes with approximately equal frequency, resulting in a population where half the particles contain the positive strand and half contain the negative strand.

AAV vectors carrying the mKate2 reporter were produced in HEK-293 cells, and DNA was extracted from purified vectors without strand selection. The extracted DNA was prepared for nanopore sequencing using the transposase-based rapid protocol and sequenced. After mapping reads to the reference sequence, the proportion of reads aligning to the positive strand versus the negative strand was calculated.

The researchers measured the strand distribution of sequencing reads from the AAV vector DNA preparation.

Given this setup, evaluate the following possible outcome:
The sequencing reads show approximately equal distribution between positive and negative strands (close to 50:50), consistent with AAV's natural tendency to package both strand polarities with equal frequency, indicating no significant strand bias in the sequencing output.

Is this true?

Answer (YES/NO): YES